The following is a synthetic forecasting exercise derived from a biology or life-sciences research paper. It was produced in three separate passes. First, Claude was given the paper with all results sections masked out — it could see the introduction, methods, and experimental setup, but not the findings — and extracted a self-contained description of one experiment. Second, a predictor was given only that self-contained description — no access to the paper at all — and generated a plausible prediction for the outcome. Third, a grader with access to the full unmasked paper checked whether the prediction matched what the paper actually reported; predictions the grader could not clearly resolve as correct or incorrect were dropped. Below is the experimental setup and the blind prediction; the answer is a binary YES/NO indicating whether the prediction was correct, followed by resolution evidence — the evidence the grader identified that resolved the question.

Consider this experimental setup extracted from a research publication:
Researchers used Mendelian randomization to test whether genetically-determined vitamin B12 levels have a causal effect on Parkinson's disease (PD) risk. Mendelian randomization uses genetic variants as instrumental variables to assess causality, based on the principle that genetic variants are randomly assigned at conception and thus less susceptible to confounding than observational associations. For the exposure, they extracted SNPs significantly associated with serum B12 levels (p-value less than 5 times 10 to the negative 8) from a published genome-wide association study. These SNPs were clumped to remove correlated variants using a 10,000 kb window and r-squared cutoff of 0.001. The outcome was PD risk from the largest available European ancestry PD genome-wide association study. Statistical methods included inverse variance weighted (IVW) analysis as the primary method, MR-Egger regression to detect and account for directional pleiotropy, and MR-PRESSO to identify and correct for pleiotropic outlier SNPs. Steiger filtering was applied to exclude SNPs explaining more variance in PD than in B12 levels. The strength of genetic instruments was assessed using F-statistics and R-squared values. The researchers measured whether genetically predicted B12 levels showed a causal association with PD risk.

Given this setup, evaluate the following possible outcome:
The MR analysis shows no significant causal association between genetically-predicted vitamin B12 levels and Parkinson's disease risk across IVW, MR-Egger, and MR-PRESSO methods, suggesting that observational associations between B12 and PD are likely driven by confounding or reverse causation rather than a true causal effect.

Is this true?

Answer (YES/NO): YES